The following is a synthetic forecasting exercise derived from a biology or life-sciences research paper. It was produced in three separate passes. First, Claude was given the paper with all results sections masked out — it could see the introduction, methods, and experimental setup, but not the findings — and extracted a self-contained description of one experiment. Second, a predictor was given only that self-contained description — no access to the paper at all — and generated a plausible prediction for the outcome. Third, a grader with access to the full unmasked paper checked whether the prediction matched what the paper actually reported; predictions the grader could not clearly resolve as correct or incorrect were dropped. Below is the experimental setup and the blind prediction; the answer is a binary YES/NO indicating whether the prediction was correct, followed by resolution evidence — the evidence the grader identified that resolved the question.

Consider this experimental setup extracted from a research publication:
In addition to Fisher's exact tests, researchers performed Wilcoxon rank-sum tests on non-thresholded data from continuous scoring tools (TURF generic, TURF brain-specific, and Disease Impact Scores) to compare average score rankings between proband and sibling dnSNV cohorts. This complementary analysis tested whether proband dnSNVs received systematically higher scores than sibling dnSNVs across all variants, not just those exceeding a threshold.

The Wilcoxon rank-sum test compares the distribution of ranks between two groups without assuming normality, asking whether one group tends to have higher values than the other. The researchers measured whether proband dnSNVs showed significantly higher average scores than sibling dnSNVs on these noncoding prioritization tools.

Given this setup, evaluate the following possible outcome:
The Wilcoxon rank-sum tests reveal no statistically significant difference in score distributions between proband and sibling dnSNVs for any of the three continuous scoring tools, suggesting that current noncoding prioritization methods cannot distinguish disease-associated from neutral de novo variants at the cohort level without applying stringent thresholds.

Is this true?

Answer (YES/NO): YES